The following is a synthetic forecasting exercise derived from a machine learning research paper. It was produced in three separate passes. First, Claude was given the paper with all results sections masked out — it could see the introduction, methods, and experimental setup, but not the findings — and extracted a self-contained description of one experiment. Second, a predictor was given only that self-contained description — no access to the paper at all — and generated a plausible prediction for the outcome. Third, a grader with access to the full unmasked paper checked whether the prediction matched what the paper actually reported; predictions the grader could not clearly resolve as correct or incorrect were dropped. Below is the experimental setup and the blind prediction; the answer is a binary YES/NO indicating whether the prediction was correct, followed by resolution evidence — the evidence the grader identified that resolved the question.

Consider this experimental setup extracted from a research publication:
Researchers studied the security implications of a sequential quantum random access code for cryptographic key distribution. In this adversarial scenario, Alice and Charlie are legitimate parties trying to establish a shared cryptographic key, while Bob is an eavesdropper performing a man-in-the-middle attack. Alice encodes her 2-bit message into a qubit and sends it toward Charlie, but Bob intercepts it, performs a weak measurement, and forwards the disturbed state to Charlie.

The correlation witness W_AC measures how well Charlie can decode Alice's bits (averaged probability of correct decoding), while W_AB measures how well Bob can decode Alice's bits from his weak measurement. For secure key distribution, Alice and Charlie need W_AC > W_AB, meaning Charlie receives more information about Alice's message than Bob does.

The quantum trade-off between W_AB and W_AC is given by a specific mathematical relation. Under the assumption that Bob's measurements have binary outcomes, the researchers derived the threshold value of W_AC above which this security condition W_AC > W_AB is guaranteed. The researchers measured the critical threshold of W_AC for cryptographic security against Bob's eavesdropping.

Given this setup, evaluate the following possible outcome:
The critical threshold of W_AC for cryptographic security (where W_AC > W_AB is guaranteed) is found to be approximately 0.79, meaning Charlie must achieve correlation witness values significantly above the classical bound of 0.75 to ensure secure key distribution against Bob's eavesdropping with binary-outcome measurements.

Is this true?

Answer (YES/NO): NO